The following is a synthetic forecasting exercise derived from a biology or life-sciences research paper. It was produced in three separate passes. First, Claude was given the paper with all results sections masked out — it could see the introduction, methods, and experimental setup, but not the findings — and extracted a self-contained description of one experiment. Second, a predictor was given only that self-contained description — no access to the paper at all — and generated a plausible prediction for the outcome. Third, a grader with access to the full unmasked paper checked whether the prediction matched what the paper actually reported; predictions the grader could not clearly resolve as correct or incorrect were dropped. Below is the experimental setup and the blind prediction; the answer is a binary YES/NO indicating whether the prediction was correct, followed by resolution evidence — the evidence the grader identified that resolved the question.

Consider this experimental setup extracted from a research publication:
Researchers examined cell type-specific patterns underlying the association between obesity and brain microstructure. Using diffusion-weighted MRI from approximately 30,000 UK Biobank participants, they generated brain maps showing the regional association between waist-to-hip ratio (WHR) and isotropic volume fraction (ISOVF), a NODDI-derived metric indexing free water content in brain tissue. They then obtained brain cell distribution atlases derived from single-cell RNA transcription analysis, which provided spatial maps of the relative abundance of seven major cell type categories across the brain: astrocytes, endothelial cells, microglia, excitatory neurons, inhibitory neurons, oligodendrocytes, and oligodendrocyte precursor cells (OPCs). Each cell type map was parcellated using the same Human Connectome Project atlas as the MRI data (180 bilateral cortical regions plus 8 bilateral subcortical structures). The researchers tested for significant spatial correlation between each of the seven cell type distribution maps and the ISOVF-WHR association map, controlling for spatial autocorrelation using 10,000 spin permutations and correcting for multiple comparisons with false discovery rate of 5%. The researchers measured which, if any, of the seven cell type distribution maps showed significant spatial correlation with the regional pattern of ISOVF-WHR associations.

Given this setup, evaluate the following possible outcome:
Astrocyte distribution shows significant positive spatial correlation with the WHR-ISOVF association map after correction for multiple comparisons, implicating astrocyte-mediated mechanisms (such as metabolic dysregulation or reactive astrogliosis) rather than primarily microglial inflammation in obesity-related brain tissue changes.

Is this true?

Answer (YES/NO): NO